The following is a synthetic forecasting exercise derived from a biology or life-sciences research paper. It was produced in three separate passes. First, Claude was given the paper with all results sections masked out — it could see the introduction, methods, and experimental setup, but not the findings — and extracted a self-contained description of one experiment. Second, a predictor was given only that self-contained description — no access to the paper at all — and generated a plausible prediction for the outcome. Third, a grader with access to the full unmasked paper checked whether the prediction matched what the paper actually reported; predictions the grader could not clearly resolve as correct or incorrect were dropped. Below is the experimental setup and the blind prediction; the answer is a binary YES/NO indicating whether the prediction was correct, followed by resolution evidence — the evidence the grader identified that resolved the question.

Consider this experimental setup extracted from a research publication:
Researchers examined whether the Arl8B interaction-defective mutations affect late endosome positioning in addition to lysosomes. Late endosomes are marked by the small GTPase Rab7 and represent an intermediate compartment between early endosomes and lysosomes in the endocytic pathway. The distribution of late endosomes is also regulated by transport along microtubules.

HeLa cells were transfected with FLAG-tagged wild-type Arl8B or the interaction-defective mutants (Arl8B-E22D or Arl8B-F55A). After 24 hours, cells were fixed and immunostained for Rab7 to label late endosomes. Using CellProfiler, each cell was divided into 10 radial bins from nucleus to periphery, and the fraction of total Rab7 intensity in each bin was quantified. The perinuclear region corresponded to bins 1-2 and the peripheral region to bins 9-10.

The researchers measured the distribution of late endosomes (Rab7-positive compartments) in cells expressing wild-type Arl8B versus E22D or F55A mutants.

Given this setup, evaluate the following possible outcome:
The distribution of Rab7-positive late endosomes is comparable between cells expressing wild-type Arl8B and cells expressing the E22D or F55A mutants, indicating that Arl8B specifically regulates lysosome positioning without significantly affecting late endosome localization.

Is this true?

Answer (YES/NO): NO